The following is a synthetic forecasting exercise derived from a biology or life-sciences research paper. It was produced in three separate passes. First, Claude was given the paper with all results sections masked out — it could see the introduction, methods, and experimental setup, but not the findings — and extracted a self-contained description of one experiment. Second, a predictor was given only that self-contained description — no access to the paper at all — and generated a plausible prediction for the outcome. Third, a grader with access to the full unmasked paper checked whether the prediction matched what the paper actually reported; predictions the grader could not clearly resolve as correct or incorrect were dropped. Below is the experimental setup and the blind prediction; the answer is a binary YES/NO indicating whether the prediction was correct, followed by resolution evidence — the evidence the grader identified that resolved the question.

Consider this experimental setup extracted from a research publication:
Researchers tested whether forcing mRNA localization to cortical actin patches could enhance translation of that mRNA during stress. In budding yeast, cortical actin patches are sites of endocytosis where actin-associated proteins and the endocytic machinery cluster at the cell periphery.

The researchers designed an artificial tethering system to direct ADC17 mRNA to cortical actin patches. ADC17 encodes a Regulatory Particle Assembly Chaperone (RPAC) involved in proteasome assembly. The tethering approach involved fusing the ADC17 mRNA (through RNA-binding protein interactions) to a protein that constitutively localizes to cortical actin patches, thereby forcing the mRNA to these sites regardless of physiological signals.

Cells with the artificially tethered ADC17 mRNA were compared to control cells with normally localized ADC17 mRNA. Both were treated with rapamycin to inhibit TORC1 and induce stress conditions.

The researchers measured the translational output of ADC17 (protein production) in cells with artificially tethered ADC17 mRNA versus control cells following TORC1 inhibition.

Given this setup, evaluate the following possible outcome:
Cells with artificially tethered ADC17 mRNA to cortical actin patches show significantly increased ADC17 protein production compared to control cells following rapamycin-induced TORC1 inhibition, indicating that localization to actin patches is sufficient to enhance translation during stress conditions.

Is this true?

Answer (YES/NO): YES